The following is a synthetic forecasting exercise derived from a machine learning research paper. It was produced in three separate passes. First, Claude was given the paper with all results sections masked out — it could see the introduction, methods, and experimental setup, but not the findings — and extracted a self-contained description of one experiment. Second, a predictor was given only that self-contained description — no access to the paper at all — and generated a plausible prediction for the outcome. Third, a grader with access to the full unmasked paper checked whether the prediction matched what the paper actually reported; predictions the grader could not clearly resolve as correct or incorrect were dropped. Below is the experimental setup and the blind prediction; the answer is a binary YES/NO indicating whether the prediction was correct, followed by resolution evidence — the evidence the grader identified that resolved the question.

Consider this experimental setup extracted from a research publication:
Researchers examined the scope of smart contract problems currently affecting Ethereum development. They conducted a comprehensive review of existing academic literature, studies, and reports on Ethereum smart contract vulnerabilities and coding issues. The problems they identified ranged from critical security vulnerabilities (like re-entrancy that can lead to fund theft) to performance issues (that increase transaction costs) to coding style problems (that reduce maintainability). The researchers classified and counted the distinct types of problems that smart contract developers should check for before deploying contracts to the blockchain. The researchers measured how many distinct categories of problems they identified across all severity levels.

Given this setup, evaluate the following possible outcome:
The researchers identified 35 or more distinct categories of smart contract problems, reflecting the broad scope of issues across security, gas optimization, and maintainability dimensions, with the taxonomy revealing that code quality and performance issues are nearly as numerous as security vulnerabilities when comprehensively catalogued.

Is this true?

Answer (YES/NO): NO